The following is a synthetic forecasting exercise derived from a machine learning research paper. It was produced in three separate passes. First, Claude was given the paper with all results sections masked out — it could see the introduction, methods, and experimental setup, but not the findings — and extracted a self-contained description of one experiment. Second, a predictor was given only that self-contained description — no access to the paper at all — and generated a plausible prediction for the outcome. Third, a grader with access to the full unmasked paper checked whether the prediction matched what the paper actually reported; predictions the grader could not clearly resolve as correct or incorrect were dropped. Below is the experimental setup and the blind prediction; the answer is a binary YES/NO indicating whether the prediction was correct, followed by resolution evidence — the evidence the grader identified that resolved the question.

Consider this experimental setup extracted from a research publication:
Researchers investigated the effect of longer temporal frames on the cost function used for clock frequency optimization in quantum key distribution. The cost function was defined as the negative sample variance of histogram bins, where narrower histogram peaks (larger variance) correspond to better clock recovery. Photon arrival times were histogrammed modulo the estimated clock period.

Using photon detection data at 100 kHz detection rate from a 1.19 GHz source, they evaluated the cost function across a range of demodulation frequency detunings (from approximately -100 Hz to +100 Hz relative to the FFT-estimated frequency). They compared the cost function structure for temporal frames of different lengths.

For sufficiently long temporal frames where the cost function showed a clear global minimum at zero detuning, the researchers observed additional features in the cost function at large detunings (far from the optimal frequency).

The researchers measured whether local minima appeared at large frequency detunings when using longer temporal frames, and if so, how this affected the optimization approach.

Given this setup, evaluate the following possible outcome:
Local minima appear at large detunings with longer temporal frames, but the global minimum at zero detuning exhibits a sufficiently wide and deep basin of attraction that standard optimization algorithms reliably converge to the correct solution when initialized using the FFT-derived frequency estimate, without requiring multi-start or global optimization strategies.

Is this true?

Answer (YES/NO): YES